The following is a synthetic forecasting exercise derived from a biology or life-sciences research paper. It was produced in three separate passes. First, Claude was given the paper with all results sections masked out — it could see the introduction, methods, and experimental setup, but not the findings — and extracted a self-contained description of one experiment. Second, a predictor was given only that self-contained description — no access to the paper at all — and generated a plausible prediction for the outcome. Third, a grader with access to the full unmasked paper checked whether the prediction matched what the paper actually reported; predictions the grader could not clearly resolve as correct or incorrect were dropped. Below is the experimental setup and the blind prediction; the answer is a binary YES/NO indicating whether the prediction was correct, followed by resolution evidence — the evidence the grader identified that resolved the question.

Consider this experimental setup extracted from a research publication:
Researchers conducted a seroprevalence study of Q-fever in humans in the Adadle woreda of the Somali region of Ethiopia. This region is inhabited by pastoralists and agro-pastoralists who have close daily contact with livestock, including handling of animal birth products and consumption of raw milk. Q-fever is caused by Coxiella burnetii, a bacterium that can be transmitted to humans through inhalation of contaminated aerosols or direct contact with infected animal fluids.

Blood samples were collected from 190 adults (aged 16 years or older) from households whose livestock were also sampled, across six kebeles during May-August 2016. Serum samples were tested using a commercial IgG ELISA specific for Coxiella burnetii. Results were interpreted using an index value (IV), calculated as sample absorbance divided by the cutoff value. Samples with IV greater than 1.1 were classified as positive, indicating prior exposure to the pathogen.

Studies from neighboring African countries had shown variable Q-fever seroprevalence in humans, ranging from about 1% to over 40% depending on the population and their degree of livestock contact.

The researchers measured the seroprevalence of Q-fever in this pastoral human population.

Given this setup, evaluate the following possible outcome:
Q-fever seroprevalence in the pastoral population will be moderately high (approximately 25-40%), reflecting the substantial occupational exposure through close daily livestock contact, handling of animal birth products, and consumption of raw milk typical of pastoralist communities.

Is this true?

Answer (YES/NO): YES